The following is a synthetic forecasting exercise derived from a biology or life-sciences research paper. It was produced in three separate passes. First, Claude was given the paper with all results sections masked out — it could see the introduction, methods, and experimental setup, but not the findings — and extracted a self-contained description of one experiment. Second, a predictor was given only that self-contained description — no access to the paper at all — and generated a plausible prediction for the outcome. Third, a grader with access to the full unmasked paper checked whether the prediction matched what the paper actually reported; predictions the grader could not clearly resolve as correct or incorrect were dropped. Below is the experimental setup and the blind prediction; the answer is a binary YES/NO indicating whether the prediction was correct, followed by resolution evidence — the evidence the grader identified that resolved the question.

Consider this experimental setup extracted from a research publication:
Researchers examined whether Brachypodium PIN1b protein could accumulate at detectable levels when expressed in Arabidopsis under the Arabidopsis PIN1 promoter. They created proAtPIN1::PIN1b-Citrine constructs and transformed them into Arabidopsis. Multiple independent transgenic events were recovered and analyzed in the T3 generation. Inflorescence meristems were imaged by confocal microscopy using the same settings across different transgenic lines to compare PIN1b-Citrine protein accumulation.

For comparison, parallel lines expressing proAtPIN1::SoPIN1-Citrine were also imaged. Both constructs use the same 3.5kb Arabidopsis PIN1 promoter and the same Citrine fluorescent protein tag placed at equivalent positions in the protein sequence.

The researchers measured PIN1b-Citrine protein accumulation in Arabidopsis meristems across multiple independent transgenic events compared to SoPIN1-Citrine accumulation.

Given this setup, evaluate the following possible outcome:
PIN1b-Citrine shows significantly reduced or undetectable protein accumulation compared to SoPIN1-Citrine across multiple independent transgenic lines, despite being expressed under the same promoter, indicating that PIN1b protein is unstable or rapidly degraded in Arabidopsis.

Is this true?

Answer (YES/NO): NO